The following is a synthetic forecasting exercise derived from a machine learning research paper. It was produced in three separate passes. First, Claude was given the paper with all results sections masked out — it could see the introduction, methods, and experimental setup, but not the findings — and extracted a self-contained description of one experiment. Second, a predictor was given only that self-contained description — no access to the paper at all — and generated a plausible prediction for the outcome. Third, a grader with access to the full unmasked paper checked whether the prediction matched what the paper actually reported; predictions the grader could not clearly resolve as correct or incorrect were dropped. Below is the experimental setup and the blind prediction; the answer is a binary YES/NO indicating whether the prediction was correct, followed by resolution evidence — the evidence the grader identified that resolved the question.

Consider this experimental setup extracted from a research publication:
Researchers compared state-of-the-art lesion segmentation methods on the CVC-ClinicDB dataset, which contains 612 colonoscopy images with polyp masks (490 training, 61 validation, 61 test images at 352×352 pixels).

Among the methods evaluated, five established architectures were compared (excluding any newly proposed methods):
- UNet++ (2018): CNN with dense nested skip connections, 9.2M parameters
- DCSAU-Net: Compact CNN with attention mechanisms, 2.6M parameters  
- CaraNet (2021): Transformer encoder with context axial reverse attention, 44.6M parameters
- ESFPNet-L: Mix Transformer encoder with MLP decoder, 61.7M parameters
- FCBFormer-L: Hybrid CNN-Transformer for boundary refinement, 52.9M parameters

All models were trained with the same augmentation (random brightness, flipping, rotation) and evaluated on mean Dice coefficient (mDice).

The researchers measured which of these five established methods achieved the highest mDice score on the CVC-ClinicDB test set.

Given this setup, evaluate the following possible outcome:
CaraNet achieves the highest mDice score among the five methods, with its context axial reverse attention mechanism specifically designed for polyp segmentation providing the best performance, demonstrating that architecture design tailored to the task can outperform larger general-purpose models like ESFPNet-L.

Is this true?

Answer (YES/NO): NO